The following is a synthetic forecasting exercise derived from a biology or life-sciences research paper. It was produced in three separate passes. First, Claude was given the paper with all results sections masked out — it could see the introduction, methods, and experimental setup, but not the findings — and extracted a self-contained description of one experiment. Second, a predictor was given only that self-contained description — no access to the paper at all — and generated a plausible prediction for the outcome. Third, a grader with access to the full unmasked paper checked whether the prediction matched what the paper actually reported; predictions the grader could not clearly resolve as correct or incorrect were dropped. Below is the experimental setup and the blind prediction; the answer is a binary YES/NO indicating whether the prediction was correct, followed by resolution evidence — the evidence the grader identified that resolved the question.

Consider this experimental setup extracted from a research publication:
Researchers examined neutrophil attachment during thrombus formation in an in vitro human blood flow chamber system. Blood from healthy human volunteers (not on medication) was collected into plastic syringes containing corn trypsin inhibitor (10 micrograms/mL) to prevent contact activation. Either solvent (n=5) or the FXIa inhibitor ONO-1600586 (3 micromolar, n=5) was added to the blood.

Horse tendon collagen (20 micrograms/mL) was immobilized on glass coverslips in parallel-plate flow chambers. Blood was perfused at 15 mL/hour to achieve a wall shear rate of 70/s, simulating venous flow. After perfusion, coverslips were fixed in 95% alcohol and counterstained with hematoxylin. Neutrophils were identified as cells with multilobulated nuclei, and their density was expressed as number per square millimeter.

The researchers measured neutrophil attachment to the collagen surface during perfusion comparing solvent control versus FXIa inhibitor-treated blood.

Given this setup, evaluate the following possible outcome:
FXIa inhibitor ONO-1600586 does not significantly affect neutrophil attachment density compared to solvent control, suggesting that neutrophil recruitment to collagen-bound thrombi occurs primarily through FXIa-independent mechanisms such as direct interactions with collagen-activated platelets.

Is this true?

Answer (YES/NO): YES